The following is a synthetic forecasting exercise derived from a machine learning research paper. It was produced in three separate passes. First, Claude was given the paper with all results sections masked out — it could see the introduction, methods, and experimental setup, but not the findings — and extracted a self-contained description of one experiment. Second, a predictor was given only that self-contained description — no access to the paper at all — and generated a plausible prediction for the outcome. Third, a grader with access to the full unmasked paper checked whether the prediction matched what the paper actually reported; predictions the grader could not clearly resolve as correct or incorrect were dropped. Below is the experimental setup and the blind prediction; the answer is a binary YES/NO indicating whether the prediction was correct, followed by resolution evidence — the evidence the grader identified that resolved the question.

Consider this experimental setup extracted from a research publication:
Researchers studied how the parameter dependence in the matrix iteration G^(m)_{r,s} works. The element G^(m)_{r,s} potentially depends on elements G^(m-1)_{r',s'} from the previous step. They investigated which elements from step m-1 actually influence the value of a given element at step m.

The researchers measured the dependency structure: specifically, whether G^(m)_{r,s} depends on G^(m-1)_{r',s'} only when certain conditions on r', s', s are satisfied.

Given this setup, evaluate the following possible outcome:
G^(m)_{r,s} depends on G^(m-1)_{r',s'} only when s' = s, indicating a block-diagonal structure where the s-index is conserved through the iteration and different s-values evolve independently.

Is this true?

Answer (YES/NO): NO